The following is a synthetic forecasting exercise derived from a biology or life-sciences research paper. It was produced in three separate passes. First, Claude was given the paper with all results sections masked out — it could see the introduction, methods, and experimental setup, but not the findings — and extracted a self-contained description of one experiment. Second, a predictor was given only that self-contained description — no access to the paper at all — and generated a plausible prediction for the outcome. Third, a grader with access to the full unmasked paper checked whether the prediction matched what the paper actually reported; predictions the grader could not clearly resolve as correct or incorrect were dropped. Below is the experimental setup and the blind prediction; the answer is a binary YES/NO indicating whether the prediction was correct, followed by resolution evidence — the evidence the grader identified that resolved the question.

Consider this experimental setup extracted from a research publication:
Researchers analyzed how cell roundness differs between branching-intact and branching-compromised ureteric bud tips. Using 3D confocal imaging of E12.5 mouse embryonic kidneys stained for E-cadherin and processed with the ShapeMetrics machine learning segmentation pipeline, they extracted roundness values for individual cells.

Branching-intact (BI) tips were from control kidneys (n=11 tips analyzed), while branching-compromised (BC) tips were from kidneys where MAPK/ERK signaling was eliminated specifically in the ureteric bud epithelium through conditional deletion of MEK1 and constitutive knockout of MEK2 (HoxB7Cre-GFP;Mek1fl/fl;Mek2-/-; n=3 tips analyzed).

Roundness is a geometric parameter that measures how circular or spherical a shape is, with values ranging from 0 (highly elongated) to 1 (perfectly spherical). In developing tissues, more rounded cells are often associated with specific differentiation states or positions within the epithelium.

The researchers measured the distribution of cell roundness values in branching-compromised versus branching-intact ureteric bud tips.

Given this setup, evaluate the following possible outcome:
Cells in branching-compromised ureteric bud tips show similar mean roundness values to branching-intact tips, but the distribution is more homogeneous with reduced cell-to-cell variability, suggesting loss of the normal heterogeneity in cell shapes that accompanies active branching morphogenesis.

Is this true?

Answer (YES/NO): NO